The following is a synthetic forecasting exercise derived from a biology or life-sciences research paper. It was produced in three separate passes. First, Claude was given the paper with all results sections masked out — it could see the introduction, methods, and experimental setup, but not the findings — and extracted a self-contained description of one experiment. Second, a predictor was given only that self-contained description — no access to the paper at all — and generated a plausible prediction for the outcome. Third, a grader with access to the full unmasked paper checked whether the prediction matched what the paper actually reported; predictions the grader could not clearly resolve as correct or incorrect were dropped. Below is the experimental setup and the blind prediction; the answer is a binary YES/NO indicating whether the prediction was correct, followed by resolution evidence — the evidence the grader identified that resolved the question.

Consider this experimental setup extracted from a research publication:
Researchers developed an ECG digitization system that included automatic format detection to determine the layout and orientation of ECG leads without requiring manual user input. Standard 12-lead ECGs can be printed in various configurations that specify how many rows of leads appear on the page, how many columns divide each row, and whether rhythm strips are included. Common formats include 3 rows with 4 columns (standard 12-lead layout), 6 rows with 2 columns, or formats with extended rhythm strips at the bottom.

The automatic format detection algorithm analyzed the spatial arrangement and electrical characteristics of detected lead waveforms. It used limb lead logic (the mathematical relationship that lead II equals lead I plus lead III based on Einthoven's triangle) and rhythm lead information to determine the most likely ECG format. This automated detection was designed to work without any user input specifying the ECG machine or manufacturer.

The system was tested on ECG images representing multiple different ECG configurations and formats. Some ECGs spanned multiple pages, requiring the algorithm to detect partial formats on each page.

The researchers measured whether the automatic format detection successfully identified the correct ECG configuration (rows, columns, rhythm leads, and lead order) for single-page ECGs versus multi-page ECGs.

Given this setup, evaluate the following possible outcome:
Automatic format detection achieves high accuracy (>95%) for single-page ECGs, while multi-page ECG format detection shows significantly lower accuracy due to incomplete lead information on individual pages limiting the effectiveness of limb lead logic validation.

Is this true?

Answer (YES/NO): NO